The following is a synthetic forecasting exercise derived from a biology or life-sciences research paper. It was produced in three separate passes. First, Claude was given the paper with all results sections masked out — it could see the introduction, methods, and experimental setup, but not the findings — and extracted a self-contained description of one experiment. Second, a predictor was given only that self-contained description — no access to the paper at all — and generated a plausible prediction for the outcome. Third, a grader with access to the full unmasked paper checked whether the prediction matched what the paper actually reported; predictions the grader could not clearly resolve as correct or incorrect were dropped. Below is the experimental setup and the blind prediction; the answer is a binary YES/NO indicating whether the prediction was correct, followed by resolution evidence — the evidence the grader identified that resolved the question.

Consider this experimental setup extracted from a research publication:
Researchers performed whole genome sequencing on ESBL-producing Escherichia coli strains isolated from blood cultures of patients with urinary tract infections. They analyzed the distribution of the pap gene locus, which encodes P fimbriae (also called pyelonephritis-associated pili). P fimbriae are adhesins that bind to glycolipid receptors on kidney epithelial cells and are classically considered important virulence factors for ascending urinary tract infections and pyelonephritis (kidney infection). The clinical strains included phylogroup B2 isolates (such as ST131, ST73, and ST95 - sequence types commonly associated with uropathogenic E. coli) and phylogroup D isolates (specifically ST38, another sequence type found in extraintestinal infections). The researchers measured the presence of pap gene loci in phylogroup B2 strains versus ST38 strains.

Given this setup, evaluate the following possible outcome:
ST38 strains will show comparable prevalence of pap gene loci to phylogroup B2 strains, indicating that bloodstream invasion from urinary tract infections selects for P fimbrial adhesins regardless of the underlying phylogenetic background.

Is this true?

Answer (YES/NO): NO